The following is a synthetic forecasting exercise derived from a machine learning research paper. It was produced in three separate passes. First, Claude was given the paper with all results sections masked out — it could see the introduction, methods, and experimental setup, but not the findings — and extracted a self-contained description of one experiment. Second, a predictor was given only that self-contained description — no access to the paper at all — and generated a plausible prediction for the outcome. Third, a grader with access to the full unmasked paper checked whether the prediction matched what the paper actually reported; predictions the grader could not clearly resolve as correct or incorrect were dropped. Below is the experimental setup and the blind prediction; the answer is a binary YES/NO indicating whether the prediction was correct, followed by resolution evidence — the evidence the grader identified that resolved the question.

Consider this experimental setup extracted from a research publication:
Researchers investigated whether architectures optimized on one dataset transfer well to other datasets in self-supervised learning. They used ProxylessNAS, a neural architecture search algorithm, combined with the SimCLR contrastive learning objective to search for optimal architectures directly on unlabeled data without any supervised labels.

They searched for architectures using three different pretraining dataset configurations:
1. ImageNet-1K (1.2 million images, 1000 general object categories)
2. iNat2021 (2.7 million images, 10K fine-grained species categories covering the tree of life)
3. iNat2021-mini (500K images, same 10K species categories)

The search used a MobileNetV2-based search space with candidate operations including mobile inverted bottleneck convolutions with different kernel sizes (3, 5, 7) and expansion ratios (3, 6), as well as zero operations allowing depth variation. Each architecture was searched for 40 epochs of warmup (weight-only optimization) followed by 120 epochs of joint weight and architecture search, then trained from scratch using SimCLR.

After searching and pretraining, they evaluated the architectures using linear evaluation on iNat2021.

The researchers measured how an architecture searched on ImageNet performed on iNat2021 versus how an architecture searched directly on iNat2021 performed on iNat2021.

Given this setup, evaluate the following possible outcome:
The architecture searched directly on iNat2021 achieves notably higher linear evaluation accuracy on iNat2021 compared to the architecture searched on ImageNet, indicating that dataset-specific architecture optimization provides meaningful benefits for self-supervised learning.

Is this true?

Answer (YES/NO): YES